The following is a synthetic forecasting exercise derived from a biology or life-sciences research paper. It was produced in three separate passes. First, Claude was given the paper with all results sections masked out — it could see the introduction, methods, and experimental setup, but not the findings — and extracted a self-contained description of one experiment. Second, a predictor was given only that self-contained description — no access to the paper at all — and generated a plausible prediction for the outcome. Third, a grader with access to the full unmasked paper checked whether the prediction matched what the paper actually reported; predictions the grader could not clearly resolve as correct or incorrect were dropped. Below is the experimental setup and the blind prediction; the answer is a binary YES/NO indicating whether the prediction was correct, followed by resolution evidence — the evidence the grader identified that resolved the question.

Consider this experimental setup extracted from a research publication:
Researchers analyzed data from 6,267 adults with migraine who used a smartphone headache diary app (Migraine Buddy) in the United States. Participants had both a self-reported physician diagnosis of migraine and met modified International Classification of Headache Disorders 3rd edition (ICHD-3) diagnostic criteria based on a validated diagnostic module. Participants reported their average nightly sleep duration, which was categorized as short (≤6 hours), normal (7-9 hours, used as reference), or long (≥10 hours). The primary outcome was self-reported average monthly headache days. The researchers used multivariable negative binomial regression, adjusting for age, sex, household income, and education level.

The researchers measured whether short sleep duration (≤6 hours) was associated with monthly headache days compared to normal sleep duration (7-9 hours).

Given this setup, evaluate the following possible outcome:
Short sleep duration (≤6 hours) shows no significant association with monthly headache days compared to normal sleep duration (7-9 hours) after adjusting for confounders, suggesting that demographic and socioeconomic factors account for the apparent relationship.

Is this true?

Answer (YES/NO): NO